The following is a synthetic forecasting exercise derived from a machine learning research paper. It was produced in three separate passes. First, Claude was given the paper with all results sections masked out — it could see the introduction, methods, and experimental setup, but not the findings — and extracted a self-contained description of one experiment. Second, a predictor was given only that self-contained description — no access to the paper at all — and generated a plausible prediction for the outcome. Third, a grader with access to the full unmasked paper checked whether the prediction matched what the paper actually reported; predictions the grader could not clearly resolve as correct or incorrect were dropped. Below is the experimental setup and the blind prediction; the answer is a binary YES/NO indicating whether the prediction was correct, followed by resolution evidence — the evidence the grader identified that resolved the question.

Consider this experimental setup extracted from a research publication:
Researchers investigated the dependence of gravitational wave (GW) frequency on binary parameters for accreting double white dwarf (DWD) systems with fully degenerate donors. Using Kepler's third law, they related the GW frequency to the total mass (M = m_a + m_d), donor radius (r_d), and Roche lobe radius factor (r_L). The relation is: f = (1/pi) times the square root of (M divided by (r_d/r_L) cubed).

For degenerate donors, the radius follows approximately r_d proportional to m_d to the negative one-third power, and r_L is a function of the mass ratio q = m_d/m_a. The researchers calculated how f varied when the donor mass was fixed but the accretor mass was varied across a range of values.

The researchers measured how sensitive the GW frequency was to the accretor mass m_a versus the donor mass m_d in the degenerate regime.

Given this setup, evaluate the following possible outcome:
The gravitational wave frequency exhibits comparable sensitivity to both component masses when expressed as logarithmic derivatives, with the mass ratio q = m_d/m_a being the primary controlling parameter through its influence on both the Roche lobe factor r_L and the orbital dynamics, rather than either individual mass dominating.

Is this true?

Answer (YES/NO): NO